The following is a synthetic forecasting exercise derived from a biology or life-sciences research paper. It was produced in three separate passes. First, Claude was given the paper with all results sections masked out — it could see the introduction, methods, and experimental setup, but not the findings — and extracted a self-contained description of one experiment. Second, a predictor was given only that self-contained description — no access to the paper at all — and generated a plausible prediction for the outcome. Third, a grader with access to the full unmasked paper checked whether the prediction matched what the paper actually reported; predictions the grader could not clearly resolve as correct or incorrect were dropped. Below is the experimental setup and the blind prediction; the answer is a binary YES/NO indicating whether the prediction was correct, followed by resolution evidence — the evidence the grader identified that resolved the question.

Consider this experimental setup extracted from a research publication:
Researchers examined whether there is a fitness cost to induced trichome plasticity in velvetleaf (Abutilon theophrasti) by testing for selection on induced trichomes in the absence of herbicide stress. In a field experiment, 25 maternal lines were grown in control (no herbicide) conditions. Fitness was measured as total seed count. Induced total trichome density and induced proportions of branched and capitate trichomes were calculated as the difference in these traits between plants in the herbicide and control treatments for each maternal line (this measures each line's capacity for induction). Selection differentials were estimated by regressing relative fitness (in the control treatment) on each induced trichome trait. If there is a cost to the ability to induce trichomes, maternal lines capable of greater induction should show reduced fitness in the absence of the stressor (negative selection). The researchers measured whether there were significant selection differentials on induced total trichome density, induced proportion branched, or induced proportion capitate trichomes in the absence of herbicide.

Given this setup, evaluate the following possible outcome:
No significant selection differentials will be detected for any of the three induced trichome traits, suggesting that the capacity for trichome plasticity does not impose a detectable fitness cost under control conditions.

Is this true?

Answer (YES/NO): YES